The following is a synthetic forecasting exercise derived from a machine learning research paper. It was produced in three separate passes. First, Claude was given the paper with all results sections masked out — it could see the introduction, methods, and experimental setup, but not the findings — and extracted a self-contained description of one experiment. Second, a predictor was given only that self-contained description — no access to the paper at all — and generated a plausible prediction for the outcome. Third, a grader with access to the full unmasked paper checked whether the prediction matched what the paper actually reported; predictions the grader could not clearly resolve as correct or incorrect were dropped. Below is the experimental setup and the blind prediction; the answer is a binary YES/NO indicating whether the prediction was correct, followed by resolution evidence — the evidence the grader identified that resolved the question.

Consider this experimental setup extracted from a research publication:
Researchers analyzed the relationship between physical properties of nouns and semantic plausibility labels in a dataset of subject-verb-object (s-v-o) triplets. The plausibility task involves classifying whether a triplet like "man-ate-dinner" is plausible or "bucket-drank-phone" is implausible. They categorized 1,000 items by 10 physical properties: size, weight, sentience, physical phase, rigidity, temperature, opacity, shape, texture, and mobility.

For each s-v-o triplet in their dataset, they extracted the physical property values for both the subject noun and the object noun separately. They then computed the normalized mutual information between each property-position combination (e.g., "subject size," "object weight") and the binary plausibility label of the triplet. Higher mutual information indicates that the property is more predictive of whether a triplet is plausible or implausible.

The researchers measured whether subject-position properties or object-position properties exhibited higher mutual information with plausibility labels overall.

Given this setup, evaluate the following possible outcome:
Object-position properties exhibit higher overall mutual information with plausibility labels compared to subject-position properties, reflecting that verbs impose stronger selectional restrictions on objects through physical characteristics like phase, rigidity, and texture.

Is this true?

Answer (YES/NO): NO